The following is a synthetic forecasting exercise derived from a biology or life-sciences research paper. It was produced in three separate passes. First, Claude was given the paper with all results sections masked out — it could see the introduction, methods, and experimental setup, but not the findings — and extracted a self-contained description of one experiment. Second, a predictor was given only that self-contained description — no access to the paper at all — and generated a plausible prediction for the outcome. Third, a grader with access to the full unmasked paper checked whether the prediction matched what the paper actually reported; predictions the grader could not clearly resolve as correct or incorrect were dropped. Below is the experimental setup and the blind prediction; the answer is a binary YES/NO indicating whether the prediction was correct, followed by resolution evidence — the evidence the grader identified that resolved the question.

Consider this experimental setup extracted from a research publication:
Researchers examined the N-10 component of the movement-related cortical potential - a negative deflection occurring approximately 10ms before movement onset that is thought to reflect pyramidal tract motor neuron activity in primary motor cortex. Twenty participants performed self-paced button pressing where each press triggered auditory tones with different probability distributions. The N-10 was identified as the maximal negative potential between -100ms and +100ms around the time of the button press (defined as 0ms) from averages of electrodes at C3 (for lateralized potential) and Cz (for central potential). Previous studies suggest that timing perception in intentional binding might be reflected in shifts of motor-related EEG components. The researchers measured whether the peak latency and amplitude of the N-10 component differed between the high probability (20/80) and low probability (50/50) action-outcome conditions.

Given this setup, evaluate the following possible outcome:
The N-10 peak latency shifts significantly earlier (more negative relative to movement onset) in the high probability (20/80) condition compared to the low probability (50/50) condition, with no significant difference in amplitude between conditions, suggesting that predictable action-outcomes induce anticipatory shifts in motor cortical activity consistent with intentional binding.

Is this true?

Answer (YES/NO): NO